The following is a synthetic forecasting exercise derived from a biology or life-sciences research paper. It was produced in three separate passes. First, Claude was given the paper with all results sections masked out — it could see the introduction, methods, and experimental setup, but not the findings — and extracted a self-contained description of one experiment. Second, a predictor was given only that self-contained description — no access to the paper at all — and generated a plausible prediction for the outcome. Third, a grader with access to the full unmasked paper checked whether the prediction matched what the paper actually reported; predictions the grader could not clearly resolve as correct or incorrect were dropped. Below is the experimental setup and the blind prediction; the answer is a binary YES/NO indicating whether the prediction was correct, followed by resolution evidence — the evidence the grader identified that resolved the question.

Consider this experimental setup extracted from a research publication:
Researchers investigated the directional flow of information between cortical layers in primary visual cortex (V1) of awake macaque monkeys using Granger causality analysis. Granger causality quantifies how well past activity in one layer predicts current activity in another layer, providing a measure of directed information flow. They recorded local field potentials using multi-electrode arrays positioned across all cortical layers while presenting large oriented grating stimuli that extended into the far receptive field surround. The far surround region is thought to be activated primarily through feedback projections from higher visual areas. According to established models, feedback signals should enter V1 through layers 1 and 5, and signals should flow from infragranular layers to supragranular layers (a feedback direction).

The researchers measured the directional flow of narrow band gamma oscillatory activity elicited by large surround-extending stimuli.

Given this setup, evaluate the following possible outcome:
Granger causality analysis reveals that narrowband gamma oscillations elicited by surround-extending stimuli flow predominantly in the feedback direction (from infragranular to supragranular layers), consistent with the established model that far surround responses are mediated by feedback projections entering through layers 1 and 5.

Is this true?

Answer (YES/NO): NO